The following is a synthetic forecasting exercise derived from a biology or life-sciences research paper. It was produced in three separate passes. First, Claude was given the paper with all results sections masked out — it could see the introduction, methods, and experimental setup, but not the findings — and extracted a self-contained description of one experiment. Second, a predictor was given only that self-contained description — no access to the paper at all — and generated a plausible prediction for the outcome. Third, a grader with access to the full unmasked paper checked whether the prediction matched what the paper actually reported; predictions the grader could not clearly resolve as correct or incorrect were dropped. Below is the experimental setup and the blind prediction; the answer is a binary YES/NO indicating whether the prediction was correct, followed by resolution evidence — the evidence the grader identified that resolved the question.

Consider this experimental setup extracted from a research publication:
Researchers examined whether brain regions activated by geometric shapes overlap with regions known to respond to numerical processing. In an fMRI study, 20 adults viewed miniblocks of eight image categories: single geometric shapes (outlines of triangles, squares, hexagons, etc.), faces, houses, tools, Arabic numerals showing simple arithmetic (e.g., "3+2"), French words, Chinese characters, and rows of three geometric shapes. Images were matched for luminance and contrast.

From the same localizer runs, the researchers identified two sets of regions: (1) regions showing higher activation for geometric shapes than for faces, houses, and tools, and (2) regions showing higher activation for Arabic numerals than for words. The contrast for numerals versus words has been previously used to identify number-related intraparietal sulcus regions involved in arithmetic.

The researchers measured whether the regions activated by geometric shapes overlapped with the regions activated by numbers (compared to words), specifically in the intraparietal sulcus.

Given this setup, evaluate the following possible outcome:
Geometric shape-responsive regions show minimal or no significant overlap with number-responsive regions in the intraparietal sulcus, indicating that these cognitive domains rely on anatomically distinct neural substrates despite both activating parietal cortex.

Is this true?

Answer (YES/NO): NO